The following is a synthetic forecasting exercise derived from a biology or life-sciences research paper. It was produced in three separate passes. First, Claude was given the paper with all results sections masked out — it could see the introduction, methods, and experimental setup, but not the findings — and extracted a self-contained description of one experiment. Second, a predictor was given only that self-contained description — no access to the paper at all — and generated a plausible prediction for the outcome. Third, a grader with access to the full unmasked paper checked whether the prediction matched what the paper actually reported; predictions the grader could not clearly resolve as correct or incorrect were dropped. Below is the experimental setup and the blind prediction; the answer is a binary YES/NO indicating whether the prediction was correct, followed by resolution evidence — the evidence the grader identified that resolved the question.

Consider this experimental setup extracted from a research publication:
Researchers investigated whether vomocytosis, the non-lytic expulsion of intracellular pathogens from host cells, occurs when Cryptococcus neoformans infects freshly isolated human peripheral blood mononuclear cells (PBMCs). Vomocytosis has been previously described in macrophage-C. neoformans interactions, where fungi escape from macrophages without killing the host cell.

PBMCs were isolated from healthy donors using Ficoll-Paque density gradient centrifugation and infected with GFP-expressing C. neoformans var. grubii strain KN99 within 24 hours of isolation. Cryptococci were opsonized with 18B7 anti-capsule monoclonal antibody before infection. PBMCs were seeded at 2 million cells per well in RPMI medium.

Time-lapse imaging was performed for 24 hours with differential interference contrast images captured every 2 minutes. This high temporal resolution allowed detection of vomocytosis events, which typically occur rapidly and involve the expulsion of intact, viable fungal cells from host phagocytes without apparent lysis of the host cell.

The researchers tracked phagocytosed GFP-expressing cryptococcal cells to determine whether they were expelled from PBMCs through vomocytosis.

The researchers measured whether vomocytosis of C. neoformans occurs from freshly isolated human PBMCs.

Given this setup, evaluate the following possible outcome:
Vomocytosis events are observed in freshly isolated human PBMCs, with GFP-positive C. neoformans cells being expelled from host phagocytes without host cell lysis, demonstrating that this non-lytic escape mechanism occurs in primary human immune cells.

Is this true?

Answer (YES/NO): YES